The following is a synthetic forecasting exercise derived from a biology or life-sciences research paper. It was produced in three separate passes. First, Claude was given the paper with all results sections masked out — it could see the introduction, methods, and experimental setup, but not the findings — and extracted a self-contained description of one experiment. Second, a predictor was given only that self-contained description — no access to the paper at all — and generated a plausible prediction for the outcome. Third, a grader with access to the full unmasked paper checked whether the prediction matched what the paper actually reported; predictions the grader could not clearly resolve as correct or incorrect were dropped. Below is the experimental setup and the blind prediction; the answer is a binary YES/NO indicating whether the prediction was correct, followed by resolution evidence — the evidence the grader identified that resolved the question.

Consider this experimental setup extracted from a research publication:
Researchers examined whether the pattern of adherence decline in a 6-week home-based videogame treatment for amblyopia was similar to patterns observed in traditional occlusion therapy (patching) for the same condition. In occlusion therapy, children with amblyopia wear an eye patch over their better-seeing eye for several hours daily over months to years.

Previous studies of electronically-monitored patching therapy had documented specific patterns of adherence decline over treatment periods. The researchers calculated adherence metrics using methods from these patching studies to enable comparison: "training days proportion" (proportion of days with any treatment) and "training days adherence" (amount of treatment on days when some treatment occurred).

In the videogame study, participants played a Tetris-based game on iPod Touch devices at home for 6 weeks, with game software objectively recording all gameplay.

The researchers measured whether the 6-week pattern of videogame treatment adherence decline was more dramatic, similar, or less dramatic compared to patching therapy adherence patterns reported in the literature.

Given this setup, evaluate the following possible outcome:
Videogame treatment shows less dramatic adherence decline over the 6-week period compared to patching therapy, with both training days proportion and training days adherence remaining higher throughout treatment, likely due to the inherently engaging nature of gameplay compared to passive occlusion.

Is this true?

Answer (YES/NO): NO